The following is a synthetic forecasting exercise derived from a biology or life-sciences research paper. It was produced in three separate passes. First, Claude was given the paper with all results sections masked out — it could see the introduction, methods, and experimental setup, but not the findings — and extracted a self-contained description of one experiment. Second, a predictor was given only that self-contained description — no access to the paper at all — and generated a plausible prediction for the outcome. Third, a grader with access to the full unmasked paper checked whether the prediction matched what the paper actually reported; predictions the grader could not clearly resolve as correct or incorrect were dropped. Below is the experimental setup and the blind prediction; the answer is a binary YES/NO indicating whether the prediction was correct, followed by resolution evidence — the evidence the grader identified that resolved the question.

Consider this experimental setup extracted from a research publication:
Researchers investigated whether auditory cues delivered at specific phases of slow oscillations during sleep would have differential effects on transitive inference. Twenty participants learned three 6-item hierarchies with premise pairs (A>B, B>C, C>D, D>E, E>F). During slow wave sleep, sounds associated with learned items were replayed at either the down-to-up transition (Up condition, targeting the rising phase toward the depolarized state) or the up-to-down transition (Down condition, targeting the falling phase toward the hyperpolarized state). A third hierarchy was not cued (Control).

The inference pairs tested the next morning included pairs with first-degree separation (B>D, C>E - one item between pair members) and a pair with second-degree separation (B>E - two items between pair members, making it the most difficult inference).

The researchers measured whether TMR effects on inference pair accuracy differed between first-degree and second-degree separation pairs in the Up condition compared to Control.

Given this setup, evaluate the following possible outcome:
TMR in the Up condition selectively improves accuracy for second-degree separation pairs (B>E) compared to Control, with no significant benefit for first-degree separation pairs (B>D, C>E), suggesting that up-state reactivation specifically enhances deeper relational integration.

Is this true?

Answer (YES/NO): YES